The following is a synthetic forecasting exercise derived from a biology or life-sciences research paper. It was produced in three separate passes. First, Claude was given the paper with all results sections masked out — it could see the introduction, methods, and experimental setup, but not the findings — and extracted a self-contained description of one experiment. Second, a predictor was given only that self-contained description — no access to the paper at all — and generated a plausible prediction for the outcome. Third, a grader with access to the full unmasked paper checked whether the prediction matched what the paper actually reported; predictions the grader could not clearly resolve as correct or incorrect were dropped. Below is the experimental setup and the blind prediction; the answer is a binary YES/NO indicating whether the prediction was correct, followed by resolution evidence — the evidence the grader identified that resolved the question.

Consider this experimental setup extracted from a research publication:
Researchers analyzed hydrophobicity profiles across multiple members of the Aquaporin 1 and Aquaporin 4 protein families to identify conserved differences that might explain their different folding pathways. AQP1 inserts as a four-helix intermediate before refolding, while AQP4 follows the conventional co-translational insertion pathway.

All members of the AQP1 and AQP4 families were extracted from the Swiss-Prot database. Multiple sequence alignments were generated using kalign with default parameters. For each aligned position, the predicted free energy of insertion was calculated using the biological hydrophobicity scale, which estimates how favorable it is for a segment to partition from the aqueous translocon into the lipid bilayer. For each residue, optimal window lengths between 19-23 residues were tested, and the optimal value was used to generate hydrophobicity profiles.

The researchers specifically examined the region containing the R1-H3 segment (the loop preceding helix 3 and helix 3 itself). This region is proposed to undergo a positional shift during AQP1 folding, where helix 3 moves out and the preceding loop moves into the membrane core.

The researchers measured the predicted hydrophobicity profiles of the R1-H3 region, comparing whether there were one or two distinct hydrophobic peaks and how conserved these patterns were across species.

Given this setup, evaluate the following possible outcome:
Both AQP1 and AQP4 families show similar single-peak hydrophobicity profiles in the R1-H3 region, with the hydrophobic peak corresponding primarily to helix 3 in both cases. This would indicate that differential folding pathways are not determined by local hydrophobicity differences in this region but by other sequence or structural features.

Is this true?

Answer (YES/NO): NO